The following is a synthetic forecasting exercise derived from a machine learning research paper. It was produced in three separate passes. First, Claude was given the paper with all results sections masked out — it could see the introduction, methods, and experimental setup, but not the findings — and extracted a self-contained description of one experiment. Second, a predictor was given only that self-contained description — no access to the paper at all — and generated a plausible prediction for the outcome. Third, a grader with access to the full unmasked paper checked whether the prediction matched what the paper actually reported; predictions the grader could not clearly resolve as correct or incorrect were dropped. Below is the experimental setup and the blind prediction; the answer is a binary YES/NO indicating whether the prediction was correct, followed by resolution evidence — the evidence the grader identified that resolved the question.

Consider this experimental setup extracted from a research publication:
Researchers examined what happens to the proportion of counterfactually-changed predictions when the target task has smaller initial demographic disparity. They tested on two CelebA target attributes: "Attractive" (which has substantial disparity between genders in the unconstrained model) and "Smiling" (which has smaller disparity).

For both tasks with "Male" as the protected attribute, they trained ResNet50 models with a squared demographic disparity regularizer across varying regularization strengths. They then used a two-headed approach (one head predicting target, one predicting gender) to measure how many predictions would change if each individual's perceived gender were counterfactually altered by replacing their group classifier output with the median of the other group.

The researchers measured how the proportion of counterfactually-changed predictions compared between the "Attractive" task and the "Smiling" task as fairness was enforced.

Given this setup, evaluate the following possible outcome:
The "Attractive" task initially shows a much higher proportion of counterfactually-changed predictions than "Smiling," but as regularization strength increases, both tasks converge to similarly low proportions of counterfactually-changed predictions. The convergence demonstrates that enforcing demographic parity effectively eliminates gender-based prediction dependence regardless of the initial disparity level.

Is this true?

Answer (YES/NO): NO